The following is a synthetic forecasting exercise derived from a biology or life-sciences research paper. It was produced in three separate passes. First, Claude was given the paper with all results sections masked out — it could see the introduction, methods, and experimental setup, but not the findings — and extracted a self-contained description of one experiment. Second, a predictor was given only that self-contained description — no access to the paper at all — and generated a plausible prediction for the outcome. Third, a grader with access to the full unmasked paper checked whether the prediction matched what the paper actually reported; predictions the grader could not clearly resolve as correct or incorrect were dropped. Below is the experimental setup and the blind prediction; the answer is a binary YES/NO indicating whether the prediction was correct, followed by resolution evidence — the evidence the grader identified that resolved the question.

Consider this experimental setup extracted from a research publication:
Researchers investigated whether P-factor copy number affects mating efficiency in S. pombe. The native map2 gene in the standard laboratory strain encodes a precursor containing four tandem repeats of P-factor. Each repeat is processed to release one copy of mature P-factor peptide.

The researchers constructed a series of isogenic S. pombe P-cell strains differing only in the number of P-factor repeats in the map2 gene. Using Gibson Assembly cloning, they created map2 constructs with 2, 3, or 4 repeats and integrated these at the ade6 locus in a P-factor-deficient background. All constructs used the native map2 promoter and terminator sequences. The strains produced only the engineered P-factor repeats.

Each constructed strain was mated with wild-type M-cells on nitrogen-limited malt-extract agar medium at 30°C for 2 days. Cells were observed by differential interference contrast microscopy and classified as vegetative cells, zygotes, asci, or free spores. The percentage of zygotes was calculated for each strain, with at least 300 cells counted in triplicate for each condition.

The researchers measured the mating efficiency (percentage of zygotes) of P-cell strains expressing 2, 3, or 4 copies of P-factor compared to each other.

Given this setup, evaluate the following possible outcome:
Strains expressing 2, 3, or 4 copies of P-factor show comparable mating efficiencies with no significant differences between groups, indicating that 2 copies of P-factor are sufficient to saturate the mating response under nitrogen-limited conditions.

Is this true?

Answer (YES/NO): NO